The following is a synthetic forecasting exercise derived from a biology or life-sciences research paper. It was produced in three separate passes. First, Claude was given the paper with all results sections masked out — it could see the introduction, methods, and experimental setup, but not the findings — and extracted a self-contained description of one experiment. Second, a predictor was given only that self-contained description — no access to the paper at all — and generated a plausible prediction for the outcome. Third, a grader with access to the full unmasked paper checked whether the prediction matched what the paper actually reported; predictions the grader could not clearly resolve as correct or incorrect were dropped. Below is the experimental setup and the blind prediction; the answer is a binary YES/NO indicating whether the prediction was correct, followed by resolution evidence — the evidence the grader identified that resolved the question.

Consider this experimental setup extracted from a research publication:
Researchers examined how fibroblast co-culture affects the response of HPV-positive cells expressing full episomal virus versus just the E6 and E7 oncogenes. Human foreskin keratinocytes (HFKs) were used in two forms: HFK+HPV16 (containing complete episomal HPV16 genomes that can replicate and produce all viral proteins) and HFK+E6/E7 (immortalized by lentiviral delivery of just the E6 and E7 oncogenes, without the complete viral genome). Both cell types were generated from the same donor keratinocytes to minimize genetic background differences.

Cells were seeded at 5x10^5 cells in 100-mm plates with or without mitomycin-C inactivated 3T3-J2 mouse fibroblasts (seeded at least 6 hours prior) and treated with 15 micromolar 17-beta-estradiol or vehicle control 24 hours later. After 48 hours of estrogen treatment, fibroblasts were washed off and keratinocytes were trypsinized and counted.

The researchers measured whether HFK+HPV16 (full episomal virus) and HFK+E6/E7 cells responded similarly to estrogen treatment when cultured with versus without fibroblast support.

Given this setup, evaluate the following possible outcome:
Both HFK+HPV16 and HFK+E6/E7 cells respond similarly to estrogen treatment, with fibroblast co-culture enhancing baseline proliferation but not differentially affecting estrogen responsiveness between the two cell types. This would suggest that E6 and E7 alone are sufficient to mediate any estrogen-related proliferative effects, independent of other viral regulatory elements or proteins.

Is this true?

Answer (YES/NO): NO